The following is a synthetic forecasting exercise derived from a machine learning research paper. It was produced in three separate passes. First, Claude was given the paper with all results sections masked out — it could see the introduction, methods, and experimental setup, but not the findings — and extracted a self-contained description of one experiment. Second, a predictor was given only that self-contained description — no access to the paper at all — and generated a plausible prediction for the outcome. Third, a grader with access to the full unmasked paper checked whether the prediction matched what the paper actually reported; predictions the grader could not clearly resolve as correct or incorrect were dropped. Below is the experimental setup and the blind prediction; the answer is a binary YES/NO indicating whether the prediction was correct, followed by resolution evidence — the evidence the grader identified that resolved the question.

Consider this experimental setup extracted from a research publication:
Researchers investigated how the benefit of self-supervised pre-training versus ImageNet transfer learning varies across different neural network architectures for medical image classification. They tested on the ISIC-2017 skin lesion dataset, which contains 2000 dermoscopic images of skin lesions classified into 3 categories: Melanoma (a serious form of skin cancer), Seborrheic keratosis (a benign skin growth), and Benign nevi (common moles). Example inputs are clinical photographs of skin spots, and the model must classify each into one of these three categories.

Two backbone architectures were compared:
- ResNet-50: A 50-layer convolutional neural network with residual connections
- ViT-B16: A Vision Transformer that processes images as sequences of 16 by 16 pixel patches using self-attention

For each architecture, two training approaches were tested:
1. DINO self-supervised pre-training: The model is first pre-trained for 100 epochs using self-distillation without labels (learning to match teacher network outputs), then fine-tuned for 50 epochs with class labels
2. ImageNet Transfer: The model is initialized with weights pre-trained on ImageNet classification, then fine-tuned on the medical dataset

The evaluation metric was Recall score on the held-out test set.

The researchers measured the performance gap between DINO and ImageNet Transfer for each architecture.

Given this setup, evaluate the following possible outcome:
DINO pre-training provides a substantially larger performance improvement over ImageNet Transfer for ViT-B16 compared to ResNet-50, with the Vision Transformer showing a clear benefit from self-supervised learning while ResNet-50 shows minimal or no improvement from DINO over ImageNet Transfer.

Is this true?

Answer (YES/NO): NO